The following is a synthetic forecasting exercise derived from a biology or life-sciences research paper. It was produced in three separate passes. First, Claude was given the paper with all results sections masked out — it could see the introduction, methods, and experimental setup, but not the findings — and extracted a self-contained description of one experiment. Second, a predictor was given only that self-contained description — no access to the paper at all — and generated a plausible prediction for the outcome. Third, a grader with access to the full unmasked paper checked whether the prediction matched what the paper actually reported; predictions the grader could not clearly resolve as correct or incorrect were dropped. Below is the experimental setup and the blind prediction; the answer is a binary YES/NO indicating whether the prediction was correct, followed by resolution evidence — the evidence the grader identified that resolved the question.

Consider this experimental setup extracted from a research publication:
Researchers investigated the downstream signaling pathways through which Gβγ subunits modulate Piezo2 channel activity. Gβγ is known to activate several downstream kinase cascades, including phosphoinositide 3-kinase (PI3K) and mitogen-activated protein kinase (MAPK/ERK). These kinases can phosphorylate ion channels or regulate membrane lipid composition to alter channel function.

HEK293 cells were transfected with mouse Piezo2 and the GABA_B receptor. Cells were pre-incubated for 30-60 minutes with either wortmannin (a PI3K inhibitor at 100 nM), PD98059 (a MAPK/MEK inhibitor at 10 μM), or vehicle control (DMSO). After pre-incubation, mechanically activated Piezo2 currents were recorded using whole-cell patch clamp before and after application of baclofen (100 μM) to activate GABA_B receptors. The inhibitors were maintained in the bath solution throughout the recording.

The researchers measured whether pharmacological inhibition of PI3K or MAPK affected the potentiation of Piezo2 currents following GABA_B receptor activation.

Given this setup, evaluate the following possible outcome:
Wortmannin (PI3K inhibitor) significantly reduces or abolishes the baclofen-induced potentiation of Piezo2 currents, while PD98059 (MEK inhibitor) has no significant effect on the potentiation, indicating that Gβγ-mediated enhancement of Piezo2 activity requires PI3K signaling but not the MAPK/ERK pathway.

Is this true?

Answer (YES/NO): NO